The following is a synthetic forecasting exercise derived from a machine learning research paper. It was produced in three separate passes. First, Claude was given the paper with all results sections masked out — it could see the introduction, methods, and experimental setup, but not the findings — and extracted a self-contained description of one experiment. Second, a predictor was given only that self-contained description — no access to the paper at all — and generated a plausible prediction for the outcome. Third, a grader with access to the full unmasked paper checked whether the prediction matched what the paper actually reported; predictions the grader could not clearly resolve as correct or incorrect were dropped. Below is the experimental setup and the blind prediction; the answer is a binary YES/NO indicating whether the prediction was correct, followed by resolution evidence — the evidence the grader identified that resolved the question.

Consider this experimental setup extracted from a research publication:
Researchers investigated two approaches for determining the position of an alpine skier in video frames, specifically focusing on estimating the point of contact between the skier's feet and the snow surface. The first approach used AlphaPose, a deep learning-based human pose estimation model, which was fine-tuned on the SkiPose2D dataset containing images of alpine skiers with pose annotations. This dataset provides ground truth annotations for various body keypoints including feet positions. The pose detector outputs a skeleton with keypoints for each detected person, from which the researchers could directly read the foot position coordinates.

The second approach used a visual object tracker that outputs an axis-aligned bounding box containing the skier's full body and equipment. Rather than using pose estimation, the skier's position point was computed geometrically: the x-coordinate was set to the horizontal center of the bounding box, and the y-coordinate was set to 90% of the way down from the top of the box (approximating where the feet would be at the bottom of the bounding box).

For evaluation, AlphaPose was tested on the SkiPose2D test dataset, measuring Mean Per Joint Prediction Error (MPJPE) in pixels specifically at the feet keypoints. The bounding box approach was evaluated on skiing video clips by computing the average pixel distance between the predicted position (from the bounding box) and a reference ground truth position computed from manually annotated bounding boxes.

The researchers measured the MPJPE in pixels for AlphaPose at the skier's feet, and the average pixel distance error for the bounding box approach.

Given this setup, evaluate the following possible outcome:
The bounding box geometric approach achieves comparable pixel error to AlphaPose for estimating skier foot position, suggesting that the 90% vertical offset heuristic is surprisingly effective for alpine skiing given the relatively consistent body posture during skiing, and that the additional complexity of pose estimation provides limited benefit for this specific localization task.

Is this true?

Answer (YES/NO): NO